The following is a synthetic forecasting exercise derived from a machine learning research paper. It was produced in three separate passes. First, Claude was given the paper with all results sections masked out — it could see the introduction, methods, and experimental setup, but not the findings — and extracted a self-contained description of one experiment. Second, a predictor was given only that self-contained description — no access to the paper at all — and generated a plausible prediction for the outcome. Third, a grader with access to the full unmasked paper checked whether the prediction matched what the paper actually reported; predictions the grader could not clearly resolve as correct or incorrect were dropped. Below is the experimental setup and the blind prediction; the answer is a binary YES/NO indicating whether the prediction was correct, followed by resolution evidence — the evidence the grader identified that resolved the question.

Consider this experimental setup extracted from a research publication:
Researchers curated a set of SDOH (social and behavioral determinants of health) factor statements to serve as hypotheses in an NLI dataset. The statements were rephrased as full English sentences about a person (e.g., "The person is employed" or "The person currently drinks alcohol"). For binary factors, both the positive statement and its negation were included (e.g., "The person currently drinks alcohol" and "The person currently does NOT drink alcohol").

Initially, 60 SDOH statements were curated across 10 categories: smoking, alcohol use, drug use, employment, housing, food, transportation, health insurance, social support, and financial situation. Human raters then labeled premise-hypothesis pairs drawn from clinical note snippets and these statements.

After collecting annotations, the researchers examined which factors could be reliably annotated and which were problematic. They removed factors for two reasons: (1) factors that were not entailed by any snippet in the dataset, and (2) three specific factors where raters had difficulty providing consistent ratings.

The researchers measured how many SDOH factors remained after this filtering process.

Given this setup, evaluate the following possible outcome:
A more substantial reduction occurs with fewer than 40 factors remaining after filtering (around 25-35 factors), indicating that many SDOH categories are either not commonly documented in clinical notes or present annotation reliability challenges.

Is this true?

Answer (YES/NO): NO